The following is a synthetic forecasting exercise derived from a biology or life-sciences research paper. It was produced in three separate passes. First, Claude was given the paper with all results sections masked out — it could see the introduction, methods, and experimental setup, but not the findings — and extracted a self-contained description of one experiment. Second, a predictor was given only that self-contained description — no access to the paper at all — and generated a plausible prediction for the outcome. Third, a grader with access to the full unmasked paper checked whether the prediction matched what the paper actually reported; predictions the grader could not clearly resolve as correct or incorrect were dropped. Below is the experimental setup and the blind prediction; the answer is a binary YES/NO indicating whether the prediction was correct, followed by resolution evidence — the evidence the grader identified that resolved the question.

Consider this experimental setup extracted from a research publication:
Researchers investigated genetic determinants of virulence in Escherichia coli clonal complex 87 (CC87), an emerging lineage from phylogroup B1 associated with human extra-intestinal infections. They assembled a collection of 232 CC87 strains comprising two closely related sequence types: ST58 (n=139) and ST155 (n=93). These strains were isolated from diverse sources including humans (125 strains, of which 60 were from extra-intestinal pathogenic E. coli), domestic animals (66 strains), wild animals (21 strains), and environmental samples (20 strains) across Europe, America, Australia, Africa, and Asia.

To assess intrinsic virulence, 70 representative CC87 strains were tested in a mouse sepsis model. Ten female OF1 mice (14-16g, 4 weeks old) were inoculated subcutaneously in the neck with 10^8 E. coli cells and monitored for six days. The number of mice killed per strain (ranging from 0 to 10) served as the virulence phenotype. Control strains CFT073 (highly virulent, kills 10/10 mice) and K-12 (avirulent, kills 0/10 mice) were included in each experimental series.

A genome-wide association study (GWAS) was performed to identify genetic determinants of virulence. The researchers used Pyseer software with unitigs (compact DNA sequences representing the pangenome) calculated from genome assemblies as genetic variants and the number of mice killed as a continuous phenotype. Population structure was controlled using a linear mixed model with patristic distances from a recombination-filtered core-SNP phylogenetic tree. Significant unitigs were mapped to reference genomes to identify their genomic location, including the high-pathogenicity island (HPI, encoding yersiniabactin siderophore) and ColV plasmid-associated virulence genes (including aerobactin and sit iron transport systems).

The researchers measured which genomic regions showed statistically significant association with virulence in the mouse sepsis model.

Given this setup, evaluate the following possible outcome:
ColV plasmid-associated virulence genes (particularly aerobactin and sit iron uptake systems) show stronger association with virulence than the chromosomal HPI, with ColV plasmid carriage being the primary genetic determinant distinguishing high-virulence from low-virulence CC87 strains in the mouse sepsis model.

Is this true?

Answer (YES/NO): NO